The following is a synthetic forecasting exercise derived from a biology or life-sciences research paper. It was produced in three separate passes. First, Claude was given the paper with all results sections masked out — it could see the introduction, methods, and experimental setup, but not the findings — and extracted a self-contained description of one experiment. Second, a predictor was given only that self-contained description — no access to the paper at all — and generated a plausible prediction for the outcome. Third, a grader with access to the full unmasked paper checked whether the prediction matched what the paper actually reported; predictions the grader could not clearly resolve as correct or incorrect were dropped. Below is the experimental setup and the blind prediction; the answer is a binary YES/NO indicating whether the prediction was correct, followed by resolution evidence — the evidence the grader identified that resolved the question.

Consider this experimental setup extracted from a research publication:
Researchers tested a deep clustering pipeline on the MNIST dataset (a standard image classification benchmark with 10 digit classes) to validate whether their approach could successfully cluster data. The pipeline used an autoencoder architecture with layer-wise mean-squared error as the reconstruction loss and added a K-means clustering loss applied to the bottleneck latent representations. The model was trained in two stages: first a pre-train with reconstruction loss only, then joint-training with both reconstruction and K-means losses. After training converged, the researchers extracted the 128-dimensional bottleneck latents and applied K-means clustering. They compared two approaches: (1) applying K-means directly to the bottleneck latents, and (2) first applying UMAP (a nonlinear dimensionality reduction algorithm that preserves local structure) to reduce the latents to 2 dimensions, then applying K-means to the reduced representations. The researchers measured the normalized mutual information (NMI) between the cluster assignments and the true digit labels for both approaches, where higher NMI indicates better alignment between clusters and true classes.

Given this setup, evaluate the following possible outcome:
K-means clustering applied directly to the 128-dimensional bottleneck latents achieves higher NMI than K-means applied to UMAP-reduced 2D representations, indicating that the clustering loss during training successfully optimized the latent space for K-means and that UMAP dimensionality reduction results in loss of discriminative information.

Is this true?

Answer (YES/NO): NO